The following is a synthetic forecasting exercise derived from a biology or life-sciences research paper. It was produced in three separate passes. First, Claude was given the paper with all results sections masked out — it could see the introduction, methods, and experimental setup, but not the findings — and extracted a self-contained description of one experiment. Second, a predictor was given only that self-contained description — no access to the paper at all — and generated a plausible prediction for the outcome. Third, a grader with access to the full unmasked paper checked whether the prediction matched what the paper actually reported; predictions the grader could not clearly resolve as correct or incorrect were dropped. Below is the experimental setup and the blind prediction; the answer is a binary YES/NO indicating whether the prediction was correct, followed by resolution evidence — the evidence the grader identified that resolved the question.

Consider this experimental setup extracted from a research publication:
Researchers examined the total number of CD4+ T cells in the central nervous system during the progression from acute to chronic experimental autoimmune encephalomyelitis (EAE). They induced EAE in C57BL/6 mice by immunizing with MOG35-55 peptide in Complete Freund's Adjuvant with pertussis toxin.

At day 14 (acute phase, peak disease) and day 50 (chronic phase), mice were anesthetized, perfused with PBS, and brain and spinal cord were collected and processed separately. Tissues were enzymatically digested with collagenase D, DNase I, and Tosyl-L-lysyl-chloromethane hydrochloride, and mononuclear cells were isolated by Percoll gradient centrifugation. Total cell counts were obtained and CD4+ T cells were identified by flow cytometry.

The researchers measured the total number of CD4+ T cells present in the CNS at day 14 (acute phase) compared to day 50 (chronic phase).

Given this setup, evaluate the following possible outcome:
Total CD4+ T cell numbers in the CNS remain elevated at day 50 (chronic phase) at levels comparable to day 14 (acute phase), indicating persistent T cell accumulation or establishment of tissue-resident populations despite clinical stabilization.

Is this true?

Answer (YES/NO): NO